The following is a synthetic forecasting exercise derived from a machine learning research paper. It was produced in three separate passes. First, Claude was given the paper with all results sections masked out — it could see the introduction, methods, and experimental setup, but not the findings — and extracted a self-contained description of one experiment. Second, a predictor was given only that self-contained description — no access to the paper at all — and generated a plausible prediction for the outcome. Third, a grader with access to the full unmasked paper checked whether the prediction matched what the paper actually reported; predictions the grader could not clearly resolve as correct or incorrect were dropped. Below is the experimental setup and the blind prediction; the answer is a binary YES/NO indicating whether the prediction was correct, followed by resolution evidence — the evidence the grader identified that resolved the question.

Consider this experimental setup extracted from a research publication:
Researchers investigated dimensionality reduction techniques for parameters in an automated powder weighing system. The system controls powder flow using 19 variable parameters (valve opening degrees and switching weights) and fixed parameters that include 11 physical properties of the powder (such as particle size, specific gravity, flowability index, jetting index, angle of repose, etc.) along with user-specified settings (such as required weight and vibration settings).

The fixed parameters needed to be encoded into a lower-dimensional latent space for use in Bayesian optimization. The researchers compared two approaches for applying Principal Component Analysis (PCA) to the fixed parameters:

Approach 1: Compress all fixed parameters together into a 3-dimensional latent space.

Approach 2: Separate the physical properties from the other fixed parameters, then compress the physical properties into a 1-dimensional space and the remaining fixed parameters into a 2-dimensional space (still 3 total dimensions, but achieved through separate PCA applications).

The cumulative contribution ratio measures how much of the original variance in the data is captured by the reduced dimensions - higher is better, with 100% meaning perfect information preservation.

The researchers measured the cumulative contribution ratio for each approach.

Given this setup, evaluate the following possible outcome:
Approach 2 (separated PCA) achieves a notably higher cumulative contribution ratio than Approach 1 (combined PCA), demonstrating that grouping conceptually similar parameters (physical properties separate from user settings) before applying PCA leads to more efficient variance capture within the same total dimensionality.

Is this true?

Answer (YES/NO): YES